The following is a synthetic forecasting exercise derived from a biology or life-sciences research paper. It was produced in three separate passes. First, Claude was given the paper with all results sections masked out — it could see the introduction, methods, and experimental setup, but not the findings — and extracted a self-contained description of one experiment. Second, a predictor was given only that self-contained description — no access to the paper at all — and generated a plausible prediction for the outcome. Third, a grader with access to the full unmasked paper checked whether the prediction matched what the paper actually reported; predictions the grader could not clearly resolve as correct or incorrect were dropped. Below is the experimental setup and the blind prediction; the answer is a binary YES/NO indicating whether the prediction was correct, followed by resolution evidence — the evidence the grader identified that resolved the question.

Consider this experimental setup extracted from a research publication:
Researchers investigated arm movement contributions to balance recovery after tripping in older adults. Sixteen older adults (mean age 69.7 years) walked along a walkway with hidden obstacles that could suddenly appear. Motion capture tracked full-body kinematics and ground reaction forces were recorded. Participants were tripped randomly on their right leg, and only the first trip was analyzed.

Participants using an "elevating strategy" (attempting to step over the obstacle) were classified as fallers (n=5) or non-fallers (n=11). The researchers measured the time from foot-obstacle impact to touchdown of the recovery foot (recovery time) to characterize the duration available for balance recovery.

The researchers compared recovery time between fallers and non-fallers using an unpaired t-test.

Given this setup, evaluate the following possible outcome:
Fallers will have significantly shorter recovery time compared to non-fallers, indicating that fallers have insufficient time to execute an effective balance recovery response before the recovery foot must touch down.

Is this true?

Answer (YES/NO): NO